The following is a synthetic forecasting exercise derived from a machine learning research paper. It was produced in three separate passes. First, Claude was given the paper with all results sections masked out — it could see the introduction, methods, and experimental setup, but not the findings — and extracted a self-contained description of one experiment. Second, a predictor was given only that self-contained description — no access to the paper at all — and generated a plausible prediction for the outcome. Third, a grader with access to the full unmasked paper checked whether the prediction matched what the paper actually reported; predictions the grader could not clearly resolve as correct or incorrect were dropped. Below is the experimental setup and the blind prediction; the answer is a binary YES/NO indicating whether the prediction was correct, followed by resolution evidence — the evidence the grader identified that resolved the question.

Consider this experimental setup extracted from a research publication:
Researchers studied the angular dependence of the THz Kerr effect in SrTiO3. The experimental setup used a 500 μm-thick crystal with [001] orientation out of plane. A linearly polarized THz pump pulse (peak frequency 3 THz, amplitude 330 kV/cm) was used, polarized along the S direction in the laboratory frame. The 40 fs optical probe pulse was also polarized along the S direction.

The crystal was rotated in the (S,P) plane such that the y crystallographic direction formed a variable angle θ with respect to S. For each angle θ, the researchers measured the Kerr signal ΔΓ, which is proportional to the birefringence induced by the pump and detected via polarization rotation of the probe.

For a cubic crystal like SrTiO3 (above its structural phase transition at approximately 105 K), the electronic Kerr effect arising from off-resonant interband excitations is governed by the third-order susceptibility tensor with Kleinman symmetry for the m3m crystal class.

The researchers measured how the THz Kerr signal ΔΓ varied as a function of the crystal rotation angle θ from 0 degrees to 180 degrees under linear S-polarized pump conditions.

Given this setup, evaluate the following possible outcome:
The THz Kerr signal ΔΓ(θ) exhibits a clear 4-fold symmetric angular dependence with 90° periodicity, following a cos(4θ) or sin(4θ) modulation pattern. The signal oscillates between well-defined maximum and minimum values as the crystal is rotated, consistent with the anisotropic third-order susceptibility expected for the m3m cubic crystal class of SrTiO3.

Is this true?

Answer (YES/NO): YES